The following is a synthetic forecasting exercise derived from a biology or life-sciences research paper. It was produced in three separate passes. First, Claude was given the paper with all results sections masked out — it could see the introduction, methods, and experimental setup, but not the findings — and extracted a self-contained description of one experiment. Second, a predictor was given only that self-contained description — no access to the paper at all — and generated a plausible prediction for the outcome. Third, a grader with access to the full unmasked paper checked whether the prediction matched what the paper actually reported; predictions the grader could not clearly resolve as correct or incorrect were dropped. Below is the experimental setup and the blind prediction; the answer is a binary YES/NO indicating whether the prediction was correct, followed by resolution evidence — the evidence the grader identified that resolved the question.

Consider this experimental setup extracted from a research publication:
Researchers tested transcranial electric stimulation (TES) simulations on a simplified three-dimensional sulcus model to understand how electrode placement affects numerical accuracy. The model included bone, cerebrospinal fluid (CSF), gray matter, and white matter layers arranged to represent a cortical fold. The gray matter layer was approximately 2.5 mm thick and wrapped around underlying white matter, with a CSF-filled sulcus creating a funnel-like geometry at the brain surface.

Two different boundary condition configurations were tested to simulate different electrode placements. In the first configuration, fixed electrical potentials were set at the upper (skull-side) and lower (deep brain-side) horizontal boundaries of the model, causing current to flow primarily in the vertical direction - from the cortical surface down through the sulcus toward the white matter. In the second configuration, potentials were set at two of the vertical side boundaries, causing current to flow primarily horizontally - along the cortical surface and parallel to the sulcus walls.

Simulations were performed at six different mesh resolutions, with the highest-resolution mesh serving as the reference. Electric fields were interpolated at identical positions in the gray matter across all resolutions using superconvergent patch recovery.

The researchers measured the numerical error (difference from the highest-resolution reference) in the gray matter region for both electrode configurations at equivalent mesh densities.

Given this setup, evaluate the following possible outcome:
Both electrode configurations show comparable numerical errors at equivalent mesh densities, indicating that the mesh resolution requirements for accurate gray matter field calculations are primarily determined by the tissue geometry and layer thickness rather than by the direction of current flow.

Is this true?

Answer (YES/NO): NO